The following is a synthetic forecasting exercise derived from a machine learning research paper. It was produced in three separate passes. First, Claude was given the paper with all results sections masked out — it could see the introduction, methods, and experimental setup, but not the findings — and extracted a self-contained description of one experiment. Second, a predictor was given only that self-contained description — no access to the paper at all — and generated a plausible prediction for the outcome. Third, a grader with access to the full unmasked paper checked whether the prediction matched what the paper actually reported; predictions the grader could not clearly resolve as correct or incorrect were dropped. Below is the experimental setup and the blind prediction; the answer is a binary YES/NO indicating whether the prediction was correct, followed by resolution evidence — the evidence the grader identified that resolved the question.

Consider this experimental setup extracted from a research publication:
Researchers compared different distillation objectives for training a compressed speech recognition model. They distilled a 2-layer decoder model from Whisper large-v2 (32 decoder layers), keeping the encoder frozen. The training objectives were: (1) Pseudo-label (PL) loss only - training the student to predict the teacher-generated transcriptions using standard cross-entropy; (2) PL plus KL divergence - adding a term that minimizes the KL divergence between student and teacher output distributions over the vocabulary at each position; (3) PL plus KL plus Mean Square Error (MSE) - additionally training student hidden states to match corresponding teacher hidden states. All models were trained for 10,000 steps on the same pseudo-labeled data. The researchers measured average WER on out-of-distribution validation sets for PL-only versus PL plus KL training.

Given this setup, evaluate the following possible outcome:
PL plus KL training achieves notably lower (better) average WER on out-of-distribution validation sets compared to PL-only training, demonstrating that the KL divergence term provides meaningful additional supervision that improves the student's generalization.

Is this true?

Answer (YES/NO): NO